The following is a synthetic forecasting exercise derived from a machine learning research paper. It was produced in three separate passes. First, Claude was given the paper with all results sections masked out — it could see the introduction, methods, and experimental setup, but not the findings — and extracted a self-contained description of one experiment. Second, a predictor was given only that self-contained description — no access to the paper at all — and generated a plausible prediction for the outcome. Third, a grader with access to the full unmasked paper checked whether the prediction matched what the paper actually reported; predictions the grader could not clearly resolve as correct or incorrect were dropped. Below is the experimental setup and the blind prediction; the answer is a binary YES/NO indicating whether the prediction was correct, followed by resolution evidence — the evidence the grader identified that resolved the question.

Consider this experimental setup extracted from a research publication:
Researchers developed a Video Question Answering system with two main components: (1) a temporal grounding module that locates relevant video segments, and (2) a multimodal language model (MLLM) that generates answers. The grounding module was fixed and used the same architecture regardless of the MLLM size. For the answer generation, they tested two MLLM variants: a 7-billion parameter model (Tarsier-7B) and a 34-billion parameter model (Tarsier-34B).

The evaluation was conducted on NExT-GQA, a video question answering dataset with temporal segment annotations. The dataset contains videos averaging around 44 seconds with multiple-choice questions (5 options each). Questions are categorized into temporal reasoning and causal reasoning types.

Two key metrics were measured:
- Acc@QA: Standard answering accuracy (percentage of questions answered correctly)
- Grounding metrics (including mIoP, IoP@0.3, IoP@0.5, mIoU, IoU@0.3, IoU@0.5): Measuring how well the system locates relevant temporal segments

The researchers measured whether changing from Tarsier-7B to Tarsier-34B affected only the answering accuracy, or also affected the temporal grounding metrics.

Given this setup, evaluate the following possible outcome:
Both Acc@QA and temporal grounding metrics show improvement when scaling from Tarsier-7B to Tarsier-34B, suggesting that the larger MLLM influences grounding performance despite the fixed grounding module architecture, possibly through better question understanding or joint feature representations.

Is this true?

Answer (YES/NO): NO